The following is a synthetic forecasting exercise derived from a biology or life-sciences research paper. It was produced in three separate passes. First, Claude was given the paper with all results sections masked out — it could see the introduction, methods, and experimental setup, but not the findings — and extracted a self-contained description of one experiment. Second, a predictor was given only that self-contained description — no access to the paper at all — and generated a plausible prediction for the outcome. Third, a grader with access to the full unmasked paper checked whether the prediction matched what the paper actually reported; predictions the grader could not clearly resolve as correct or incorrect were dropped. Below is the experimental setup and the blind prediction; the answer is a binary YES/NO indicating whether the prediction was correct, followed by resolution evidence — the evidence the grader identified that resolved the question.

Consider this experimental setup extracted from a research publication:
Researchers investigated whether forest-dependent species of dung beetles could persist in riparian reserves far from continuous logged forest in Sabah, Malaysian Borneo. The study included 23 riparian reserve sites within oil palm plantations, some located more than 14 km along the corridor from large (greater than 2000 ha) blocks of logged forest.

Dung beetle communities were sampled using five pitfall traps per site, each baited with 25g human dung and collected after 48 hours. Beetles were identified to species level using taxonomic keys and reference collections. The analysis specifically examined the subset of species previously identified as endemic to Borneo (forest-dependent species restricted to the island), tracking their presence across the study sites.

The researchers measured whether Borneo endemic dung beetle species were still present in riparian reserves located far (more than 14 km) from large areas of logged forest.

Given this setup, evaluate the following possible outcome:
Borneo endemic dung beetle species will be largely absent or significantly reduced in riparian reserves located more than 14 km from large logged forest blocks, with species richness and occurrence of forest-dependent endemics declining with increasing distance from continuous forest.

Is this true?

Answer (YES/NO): NO